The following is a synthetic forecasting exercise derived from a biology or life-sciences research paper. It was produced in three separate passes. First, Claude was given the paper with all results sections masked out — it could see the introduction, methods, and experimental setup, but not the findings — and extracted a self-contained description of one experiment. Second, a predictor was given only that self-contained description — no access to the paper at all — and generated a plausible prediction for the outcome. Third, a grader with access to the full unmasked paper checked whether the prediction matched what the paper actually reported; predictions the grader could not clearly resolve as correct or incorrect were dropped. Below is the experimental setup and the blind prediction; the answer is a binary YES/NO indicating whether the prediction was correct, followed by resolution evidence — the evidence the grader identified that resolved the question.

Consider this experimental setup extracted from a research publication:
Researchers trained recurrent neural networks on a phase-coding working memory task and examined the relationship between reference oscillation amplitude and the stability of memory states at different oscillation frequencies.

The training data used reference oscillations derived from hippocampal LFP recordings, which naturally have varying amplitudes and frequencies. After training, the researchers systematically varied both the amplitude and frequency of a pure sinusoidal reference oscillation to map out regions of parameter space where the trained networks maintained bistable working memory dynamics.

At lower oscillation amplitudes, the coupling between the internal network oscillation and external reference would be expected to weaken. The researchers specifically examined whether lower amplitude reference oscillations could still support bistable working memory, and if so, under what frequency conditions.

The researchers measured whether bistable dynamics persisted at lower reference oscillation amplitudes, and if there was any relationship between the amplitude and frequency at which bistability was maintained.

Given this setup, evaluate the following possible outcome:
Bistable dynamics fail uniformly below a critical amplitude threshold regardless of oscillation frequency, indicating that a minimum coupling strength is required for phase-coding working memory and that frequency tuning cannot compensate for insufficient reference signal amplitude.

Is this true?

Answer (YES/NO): NO